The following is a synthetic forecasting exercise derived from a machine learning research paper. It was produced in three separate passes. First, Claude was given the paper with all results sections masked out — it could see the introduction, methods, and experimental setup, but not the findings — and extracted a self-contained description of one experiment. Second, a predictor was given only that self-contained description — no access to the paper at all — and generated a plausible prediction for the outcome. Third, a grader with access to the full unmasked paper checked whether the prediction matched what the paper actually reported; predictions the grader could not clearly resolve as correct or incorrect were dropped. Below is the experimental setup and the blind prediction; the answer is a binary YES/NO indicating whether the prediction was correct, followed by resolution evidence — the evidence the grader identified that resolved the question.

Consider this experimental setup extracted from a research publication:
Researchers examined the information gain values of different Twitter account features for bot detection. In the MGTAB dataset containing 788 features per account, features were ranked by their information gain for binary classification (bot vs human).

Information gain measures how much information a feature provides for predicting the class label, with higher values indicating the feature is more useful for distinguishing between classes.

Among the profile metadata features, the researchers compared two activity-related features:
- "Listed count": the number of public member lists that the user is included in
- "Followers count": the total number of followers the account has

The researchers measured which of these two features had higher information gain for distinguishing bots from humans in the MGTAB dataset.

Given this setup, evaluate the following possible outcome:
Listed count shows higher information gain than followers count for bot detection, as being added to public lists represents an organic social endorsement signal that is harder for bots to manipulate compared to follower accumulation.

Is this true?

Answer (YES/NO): YES